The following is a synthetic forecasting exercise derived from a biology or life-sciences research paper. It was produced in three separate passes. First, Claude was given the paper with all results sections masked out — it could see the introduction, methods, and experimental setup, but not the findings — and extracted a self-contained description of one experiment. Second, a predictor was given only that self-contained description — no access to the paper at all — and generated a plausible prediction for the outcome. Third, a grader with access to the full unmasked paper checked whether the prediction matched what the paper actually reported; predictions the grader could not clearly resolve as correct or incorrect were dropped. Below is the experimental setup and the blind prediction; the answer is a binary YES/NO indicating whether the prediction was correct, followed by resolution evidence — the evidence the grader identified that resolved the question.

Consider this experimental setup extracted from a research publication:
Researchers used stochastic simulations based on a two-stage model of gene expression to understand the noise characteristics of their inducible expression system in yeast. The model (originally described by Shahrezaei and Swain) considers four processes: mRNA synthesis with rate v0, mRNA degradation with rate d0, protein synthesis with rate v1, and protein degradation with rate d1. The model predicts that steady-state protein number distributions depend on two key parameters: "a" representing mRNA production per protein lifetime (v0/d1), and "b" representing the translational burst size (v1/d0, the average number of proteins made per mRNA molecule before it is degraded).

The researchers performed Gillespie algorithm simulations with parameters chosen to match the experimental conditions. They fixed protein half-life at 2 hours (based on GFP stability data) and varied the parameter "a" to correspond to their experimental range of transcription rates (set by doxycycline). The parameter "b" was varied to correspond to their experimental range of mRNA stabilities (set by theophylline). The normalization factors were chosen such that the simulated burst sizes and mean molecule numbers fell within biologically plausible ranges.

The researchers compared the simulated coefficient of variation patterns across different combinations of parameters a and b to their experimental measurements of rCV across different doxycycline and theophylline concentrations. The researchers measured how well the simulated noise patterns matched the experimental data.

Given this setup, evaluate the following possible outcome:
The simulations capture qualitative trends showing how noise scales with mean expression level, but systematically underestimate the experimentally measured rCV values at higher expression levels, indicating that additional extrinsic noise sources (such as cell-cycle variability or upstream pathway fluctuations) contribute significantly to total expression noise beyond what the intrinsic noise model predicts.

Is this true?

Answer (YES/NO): NO